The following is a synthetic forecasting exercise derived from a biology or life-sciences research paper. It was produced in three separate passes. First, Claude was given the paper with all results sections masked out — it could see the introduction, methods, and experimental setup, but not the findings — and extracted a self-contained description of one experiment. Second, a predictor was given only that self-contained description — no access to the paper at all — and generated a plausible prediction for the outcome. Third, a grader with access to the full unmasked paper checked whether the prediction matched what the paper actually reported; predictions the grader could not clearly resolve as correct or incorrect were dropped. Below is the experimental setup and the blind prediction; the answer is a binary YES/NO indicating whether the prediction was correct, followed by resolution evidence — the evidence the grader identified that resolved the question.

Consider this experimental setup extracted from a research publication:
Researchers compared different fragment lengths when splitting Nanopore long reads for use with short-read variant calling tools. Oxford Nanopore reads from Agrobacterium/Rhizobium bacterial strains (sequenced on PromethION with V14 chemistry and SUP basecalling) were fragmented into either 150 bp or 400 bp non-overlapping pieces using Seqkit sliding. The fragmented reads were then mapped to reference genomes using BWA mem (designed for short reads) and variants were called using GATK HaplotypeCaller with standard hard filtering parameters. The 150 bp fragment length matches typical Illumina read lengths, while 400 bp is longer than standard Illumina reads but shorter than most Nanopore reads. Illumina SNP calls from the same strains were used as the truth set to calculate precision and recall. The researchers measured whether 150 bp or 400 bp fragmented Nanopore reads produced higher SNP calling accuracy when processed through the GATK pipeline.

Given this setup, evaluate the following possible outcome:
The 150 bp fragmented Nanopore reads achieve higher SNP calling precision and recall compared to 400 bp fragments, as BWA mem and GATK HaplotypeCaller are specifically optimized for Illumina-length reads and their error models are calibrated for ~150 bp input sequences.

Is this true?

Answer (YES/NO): NO